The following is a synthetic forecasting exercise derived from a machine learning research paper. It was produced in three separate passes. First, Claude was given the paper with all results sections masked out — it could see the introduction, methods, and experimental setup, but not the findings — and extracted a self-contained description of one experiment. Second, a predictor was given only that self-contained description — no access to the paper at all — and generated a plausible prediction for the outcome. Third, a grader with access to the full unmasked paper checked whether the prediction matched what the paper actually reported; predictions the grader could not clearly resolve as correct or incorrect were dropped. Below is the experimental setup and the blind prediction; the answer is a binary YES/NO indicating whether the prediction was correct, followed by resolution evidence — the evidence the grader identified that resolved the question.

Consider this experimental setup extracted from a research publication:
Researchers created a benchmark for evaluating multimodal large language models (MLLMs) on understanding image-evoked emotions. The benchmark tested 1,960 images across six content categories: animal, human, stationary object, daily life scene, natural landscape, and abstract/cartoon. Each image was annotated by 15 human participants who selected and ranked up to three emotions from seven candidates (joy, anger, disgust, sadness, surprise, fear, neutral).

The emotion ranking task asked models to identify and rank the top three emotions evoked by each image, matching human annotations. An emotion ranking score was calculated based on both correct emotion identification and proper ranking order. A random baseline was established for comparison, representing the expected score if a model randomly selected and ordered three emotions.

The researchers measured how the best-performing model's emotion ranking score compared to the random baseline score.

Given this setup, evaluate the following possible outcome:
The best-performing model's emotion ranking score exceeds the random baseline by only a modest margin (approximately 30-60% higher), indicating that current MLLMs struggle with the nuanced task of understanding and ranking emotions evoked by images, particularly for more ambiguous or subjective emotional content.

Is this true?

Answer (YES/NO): NO